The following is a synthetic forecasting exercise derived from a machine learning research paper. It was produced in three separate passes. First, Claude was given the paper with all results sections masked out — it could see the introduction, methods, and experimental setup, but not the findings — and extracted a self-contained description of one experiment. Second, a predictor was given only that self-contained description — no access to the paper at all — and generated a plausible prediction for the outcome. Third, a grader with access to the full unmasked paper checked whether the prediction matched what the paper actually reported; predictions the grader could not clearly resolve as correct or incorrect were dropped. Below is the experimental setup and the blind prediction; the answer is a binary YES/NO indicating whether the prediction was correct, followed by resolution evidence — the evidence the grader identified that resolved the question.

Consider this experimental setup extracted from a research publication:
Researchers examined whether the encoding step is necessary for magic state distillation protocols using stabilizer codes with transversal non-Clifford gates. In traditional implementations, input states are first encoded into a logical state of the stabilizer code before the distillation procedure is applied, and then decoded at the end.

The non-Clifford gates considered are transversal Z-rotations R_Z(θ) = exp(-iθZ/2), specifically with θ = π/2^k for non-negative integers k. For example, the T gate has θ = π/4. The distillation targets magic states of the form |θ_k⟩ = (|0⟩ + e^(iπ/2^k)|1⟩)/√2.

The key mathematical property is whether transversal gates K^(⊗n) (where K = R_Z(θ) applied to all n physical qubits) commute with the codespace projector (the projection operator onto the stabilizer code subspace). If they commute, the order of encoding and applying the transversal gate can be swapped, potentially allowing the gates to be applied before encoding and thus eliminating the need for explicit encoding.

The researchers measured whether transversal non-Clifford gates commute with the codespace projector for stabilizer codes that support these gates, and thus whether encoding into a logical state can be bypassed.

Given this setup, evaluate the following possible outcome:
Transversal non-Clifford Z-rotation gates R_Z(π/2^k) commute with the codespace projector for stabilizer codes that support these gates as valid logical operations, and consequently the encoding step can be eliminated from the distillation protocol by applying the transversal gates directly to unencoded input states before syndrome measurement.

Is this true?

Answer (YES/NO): YES